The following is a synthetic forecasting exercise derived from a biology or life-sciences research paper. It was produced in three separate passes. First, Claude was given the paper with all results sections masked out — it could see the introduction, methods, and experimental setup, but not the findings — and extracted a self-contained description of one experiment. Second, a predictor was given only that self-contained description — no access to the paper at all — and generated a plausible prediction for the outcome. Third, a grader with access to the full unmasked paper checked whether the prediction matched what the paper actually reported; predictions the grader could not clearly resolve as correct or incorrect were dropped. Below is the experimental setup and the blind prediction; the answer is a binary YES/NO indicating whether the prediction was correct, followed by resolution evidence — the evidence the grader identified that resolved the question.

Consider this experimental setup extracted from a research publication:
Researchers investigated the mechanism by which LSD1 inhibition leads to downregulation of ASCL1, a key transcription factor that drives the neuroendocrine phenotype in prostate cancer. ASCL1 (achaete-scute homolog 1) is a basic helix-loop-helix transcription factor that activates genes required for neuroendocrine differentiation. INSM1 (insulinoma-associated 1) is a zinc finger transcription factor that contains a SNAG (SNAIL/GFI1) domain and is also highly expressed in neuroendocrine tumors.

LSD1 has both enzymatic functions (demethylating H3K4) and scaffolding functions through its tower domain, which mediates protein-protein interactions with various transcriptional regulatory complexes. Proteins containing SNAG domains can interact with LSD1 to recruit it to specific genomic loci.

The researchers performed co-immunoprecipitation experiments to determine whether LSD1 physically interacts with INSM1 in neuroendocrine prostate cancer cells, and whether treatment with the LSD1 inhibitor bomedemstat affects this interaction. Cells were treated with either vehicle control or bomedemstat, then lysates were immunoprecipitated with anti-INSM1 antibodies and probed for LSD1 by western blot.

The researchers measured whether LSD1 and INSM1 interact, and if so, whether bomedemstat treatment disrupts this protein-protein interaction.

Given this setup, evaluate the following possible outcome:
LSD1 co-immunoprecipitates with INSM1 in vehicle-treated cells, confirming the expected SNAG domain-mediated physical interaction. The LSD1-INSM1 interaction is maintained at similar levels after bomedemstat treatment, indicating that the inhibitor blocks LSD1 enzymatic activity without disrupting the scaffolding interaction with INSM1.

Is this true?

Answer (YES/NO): NO